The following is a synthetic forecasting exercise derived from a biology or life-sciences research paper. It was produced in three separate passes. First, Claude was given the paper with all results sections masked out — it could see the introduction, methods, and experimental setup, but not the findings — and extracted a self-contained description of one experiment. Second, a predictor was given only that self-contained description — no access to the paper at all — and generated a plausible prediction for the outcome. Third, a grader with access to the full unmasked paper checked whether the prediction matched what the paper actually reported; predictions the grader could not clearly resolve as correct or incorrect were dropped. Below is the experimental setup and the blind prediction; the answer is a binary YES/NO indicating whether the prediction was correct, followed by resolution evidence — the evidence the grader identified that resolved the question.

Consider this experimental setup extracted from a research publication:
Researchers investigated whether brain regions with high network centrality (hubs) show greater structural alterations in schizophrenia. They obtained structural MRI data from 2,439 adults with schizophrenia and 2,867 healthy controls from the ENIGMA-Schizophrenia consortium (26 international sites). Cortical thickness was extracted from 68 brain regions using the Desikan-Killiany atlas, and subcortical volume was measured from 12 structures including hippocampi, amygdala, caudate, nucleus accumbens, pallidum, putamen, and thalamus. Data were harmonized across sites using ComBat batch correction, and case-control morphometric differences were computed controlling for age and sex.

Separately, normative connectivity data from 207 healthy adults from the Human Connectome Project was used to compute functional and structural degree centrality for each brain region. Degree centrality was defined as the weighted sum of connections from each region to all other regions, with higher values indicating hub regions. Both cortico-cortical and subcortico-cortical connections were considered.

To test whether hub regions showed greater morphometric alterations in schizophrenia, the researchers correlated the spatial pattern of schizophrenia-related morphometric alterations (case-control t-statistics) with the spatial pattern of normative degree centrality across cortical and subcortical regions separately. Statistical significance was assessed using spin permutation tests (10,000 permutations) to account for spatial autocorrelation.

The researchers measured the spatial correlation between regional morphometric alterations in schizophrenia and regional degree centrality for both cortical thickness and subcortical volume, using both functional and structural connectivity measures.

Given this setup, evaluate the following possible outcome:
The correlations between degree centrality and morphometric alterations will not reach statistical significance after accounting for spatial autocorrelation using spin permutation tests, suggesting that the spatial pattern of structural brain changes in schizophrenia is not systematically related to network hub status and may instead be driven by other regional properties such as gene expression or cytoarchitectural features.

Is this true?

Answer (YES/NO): NO